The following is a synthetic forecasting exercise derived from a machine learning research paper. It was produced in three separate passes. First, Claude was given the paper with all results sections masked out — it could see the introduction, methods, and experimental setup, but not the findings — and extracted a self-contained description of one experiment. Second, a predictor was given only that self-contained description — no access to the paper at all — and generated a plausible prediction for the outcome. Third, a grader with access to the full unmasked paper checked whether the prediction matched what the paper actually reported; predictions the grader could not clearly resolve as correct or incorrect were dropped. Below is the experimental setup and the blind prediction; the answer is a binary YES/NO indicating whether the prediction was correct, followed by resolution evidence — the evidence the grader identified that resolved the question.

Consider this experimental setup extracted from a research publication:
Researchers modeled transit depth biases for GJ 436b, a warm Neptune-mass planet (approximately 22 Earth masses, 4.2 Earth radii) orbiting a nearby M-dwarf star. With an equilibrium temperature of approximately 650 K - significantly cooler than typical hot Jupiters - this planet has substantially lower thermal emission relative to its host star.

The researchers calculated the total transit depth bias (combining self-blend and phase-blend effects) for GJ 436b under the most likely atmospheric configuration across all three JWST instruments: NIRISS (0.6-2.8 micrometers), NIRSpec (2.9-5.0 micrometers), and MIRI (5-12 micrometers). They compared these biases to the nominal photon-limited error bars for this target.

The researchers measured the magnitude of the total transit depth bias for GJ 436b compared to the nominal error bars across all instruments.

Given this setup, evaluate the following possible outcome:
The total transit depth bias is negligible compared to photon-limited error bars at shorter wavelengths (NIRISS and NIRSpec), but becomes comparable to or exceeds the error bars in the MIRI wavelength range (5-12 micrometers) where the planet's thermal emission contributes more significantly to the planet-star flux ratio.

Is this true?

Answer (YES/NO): NO